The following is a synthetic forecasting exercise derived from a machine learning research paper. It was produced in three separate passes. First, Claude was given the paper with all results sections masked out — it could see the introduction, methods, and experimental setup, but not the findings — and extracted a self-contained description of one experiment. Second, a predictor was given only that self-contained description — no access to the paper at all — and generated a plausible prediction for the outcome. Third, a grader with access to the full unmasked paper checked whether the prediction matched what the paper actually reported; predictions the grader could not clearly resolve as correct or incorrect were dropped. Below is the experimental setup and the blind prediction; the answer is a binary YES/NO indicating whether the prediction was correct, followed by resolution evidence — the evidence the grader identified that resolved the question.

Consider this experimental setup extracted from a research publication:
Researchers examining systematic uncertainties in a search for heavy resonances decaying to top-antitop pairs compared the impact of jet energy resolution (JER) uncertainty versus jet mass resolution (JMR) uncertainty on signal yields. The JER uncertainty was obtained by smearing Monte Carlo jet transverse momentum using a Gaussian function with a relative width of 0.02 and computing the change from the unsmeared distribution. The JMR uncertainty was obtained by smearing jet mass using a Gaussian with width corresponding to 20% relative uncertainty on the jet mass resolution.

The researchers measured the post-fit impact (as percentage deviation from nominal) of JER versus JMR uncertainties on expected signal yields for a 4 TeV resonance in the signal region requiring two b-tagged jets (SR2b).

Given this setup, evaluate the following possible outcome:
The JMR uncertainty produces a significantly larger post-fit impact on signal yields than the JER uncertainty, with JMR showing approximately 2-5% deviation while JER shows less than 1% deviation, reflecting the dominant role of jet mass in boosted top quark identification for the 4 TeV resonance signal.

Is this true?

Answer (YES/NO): NO